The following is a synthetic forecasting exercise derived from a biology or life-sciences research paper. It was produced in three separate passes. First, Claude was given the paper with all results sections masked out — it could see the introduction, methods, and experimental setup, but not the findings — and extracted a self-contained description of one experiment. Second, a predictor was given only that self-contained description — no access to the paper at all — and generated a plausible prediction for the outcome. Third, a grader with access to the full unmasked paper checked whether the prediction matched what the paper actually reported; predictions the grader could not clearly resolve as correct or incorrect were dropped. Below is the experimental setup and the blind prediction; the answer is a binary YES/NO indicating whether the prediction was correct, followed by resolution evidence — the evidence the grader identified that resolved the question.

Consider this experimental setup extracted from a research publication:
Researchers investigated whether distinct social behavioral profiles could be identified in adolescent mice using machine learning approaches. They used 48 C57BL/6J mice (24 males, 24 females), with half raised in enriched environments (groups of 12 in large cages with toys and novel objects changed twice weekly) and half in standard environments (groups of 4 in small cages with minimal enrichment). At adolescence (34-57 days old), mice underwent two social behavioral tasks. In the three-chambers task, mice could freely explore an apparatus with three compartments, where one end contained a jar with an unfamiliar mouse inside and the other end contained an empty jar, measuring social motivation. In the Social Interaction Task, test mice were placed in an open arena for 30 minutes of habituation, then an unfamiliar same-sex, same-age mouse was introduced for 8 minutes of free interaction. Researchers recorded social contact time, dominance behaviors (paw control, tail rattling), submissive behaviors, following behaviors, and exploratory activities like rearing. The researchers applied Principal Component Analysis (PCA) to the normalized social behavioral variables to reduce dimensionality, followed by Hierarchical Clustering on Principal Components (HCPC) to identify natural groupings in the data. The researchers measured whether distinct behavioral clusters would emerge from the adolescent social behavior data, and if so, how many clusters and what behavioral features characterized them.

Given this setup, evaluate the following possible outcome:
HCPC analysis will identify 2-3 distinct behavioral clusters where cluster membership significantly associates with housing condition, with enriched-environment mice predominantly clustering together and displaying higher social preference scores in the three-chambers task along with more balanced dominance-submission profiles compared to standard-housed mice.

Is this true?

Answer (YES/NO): NO